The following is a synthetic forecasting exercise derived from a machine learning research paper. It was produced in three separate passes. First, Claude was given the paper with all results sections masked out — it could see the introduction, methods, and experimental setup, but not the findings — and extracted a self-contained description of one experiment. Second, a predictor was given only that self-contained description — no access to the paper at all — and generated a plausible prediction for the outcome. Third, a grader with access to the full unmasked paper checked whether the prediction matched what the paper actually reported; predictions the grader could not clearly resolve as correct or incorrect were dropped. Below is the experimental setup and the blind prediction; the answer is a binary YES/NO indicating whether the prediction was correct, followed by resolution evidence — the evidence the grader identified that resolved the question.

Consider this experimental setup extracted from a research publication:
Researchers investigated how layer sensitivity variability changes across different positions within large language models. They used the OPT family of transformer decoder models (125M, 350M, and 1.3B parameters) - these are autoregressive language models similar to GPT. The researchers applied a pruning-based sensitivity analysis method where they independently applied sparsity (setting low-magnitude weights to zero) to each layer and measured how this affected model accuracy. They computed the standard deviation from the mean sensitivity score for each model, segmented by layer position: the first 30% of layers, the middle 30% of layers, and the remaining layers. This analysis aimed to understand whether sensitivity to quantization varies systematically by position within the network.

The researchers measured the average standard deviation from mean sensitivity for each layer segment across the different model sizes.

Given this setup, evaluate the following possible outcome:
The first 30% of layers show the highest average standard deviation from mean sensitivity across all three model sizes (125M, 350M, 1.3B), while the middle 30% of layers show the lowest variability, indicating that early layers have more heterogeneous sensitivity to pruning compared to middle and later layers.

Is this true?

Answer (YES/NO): NO